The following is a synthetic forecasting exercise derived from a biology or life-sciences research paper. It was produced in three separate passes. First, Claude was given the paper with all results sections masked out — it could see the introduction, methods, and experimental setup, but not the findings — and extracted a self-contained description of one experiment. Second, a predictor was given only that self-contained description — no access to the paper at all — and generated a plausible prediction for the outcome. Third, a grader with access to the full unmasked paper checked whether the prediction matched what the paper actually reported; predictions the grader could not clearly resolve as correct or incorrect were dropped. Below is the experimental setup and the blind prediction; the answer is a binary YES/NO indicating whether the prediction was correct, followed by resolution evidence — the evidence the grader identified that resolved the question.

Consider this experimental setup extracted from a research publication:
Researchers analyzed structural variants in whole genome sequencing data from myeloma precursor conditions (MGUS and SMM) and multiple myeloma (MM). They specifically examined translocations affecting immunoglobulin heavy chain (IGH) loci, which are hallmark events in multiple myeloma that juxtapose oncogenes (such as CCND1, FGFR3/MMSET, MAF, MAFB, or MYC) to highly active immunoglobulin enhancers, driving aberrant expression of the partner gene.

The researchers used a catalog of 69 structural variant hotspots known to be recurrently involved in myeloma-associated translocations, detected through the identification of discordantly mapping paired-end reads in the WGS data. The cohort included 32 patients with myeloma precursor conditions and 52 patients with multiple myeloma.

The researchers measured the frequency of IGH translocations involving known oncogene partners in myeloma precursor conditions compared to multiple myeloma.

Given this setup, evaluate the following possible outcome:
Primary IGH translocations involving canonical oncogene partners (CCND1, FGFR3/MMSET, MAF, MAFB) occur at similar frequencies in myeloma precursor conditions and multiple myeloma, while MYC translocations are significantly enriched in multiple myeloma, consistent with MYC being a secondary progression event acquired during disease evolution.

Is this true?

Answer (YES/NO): YES